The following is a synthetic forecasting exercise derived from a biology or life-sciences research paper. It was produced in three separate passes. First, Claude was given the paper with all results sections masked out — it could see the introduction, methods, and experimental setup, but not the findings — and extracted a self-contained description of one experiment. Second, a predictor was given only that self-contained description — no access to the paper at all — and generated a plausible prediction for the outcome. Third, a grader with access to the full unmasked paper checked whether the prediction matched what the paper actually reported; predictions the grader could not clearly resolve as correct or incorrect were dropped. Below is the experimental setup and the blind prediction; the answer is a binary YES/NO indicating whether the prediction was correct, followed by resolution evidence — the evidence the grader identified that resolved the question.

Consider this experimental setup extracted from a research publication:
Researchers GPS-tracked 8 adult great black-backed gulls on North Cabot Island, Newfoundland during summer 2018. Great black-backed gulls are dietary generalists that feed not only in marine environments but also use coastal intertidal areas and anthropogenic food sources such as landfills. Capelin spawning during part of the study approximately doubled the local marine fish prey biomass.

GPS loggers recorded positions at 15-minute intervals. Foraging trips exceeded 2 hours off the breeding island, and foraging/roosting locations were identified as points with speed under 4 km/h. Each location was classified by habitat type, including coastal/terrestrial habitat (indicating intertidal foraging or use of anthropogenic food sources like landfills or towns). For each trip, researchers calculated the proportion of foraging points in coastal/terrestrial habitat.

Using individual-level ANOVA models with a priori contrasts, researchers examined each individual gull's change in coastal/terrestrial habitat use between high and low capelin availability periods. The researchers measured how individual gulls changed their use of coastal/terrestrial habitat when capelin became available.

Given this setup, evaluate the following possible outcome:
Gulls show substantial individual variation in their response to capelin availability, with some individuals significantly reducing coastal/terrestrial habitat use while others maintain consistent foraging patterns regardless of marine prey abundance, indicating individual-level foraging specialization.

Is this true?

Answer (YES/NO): NO